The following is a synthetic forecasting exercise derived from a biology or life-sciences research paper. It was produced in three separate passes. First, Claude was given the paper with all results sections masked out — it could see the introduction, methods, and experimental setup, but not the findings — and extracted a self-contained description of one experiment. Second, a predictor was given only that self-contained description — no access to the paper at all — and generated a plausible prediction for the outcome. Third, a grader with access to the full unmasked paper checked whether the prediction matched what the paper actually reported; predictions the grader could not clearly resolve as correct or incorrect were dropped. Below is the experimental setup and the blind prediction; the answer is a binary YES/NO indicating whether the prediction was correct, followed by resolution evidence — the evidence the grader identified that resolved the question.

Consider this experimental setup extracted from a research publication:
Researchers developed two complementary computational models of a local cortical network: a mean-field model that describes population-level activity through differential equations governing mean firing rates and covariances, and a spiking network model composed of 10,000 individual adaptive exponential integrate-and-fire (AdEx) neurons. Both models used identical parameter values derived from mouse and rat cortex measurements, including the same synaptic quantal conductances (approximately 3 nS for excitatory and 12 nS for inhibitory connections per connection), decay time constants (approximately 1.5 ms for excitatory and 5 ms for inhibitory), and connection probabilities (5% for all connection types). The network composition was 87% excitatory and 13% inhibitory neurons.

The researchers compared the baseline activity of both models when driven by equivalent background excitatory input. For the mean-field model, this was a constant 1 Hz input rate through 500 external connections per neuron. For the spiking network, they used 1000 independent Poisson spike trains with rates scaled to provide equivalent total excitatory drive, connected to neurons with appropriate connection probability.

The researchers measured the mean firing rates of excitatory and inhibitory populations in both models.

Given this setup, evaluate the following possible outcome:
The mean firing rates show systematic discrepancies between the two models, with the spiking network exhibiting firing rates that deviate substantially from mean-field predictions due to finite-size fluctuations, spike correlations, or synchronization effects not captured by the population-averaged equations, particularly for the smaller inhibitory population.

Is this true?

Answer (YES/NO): NO